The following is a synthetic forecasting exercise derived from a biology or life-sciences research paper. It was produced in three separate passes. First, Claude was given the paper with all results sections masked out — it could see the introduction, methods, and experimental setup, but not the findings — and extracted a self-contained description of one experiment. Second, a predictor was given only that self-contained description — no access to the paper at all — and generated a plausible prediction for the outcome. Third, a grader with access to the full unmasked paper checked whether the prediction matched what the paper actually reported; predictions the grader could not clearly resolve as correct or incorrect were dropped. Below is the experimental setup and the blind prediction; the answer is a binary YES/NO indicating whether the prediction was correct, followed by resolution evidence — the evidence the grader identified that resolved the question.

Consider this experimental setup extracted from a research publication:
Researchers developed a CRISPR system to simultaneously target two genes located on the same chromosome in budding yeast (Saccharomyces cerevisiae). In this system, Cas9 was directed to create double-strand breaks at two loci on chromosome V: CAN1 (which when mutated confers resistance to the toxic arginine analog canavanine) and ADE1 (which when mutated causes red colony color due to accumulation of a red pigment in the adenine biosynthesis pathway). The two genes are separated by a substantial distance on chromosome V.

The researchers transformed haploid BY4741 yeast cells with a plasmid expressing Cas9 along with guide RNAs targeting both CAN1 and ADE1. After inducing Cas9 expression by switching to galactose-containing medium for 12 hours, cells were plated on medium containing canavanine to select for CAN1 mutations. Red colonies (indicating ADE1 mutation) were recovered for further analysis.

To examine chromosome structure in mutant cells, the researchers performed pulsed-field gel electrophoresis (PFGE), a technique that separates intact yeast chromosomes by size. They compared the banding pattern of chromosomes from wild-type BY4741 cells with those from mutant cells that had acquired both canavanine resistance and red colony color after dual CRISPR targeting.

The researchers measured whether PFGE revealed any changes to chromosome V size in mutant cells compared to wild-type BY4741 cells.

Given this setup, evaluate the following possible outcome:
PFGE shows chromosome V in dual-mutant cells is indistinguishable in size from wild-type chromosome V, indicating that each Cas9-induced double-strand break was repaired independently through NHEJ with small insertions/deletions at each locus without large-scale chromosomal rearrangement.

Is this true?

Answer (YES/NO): YES